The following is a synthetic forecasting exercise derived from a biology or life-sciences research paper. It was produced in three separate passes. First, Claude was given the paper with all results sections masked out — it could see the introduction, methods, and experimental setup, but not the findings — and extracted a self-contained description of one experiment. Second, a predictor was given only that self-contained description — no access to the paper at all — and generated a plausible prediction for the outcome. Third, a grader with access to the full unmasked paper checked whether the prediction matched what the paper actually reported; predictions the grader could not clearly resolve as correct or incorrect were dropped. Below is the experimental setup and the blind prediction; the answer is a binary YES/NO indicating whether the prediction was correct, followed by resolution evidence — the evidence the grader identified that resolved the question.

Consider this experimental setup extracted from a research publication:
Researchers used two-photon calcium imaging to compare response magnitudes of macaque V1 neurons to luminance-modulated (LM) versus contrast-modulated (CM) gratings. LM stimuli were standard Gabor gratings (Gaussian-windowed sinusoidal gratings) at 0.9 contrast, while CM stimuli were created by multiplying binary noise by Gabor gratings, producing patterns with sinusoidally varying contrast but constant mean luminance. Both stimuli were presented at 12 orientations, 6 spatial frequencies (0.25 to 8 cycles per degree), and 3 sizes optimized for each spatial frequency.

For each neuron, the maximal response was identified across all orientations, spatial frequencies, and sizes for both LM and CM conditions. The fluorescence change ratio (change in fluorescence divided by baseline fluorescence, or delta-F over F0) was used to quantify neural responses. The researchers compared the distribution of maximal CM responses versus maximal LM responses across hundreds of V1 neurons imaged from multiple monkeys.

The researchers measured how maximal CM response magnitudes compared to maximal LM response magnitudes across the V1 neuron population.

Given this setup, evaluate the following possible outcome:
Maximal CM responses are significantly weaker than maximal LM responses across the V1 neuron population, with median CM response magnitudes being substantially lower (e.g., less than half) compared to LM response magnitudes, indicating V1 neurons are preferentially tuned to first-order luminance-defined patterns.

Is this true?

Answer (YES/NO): NO